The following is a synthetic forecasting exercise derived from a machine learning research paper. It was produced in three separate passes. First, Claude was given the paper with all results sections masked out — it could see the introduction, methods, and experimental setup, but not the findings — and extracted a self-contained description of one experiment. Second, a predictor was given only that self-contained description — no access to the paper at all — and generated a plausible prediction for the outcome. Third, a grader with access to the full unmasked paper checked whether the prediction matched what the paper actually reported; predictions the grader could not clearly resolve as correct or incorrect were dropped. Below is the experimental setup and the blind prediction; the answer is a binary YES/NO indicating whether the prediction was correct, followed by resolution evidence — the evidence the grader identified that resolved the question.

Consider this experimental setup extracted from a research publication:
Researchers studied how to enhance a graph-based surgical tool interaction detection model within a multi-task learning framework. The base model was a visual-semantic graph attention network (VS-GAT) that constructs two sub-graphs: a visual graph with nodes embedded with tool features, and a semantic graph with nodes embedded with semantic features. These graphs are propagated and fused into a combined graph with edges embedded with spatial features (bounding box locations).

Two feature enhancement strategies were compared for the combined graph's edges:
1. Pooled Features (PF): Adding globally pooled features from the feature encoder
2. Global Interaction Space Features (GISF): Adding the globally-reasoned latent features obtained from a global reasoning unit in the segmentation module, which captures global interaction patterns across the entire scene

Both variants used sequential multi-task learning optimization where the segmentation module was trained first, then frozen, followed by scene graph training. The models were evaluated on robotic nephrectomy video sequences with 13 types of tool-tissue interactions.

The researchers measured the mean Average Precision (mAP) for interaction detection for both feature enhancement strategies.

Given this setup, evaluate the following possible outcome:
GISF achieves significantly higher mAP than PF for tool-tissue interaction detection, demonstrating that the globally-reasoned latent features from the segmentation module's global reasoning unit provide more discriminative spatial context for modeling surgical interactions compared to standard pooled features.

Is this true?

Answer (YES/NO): YES